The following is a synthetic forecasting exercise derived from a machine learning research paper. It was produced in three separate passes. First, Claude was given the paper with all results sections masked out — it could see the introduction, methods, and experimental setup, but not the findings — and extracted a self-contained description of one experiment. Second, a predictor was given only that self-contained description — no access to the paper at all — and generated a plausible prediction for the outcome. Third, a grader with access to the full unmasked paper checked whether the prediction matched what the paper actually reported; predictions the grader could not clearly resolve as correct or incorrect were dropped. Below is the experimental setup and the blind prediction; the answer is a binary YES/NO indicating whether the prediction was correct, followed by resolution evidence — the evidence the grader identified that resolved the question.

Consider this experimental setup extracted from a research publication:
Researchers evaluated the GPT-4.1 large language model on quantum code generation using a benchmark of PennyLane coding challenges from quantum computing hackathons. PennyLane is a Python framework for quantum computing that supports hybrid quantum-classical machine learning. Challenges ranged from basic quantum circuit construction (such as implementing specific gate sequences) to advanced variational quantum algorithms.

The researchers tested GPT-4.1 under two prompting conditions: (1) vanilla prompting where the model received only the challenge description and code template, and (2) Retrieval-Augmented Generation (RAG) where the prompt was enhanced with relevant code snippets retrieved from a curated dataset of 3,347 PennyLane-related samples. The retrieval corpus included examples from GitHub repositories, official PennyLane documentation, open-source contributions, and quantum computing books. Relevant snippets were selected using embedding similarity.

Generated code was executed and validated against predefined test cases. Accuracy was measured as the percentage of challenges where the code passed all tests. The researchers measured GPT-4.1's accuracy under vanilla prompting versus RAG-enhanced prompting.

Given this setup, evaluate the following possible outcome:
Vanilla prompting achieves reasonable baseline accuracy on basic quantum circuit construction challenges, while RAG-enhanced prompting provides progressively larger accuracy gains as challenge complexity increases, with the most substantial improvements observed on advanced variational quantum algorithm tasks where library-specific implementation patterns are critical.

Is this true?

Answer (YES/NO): NO